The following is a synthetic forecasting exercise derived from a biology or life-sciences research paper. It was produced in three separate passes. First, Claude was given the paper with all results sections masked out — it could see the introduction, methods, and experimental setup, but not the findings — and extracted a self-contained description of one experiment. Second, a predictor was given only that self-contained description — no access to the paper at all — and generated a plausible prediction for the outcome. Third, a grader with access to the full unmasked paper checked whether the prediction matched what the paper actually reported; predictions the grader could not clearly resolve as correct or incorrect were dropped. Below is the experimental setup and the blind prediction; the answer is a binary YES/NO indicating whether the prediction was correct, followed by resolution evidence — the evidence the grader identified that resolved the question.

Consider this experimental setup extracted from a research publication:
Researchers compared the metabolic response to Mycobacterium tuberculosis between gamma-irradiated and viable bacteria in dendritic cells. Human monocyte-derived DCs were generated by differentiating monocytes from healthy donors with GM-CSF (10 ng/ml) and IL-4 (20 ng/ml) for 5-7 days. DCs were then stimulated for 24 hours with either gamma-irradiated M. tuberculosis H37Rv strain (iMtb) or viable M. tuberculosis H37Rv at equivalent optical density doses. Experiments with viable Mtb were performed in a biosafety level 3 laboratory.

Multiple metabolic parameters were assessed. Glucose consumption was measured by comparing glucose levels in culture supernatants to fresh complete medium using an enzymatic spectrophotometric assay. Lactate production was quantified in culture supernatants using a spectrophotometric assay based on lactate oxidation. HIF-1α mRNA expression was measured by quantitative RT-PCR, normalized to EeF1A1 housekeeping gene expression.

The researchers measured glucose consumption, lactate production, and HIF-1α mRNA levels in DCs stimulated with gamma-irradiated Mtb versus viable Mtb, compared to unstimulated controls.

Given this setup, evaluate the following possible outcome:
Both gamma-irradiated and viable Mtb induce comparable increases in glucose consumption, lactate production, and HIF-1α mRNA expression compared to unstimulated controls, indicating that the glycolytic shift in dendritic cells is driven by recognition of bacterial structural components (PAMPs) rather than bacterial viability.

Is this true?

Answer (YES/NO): YES